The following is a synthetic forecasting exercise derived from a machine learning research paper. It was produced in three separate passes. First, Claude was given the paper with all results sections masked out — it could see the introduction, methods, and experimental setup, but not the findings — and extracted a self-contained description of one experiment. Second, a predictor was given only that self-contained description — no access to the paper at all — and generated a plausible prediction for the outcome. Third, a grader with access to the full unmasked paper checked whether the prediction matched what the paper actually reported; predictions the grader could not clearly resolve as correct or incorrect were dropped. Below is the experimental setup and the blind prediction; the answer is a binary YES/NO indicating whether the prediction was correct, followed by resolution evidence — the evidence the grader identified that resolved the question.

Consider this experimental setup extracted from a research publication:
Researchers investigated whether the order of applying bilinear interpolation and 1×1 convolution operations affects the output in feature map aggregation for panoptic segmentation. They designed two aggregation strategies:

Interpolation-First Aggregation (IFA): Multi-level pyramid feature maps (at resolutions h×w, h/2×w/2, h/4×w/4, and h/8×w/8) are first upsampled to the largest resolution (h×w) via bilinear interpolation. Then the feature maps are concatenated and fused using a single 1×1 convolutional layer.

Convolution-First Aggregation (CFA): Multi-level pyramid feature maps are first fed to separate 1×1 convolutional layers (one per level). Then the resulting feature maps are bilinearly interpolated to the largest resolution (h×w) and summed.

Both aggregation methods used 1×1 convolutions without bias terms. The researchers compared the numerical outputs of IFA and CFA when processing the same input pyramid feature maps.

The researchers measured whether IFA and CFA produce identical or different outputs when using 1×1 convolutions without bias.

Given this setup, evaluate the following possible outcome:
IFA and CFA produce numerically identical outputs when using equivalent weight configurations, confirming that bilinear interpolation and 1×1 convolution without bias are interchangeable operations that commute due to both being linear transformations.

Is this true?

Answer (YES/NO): YES